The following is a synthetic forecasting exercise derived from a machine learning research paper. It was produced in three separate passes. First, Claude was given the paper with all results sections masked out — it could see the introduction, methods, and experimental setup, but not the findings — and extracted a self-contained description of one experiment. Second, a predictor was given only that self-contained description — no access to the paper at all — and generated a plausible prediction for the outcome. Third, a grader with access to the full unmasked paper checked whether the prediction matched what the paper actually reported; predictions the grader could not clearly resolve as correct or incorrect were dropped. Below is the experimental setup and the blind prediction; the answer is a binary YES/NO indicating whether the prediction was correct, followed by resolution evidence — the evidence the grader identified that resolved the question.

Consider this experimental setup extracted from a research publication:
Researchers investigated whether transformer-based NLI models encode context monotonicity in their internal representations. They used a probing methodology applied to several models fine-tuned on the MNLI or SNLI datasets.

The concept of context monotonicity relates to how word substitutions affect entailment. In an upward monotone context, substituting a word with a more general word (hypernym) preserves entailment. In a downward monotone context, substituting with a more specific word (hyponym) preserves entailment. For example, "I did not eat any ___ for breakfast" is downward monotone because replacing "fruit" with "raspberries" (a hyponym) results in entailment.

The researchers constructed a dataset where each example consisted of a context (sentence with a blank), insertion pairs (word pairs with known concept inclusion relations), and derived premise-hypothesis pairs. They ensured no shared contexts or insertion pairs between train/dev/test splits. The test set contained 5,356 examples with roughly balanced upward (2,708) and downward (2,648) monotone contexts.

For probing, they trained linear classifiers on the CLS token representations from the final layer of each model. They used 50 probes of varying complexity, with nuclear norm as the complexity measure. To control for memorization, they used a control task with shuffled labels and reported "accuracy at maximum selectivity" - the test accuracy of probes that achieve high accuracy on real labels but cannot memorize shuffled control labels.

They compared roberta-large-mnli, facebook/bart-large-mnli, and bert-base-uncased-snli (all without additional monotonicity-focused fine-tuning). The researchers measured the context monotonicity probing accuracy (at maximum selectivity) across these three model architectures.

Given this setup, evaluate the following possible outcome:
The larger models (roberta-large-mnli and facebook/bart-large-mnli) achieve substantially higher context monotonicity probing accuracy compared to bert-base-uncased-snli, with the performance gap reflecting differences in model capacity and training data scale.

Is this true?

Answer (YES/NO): NO